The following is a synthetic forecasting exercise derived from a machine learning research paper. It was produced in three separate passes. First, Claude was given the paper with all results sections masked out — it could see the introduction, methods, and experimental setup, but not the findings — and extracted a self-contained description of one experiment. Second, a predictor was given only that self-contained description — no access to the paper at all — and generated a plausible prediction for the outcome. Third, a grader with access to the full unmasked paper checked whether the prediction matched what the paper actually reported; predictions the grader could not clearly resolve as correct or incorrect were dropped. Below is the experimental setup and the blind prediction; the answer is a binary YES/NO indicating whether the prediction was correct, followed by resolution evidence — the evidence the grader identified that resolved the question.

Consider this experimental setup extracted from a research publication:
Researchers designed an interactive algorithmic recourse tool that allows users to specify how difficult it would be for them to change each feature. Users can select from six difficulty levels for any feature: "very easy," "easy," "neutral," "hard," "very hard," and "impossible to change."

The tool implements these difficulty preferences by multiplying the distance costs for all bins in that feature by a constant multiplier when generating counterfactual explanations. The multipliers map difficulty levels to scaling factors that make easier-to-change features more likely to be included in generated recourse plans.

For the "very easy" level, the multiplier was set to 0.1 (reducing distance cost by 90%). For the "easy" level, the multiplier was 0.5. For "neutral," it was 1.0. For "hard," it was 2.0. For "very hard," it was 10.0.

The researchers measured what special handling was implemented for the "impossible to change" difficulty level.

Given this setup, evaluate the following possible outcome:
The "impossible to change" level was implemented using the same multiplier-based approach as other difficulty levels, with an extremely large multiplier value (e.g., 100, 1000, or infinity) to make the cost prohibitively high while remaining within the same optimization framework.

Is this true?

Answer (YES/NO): NO